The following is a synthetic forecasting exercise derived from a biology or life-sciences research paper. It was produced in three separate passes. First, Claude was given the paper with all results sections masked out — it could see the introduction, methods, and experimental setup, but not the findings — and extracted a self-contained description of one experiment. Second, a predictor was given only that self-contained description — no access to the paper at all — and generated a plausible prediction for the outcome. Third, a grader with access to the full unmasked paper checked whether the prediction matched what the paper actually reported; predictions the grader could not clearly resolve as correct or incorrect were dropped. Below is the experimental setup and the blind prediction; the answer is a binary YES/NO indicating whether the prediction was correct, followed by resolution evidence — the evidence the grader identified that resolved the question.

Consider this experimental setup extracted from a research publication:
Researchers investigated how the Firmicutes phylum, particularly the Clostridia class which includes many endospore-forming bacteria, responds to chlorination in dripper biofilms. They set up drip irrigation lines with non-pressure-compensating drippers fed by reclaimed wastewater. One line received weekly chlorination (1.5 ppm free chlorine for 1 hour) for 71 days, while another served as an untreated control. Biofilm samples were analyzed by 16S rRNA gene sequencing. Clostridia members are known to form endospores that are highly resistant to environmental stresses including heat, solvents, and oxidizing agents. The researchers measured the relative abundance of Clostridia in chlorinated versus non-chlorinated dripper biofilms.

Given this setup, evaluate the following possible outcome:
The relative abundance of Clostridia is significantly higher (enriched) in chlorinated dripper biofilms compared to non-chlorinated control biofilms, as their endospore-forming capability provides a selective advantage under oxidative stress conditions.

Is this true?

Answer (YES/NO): YES